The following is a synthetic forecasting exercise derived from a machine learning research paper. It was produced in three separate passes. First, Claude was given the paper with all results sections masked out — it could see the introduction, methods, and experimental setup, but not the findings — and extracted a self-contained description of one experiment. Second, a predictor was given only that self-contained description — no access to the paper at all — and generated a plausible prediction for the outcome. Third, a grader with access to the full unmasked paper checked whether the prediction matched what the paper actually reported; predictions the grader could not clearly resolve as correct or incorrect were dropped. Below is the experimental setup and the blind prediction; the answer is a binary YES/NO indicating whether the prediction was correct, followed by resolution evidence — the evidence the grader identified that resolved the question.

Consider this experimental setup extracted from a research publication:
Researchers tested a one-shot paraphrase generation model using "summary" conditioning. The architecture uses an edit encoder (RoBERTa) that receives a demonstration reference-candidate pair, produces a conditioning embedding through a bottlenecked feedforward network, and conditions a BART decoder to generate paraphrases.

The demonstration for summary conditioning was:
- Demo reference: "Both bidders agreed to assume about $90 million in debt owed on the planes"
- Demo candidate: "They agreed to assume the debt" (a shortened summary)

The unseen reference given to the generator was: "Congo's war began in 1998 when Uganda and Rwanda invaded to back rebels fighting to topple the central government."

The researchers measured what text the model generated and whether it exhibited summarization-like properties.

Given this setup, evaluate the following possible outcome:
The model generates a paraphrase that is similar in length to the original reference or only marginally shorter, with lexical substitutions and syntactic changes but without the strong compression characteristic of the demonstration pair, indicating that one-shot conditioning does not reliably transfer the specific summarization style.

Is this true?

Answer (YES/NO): NO